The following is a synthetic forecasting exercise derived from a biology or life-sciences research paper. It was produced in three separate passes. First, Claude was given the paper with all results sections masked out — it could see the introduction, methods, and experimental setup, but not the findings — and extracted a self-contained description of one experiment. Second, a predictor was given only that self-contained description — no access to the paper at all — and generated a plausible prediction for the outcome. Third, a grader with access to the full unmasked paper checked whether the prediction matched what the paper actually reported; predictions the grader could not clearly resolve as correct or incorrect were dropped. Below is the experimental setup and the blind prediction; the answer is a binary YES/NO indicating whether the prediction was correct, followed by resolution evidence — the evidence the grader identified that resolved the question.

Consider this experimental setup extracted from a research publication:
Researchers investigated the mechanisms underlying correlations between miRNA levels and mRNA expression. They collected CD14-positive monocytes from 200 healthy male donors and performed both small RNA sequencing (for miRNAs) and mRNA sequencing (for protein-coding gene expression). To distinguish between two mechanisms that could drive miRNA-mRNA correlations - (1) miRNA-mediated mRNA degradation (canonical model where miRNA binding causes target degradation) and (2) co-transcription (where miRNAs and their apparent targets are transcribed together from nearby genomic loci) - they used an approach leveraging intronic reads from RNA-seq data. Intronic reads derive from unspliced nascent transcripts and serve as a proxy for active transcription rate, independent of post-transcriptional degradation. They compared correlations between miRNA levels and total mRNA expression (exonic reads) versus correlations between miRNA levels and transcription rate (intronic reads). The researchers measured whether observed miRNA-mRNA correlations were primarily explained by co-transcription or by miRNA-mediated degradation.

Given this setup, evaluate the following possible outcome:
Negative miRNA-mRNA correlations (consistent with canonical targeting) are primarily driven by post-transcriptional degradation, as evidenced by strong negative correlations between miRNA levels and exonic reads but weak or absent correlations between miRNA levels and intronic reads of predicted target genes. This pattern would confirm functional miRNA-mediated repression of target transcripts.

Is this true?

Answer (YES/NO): NO